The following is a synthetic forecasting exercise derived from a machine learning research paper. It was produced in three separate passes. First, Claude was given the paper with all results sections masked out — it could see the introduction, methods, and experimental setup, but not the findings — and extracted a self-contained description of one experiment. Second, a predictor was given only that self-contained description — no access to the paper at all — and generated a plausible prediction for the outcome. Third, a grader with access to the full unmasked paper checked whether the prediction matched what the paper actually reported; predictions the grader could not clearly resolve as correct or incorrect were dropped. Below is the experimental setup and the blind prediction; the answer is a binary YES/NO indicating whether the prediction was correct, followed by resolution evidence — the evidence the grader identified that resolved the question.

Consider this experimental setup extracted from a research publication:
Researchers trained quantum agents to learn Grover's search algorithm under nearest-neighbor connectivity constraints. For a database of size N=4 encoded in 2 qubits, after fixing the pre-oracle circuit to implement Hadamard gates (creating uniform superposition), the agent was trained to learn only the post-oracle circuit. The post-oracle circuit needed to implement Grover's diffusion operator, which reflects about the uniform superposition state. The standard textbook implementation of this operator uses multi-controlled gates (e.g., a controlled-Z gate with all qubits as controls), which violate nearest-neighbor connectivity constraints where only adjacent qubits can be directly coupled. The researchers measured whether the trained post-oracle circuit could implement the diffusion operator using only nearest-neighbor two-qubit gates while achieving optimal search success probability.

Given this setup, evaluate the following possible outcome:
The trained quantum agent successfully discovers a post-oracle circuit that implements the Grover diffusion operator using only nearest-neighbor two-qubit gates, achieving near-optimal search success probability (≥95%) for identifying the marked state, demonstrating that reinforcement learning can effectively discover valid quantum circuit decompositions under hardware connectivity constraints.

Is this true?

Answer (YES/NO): YES